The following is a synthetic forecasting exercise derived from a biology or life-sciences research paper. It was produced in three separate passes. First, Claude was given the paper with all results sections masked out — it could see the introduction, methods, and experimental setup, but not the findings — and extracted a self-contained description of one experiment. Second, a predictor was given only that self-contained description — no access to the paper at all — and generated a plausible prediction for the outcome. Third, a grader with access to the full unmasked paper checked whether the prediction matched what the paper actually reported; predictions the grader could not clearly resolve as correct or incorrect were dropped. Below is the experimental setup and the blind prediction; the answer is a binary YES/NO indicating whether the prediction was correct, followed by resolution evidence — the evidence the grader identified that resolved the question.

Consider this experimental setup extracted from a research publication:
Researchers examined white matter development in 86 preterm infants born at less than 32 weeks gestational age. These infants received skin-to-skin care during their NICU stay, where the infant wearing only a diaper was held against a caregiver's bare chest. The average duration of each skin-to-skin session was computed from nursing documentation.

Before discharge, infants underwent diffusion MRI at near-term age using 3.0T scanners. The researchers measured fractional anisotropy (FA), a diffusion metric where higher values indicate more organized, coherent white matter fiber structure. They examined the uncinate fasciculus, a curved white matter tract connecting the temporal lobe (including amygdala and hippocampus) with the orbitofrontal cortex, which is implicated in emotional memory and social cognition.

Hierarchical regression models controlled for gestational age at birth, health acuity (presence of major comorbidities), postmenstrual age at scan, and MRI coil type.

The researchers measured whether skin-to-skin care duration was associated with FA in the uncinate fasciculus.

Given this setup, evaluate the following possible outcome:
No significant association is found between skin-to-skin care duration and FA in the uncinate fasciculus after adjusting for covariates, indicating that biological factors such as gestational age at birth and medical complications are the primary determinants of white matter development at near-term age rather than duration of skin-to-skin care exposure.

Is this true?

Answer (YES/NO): YES